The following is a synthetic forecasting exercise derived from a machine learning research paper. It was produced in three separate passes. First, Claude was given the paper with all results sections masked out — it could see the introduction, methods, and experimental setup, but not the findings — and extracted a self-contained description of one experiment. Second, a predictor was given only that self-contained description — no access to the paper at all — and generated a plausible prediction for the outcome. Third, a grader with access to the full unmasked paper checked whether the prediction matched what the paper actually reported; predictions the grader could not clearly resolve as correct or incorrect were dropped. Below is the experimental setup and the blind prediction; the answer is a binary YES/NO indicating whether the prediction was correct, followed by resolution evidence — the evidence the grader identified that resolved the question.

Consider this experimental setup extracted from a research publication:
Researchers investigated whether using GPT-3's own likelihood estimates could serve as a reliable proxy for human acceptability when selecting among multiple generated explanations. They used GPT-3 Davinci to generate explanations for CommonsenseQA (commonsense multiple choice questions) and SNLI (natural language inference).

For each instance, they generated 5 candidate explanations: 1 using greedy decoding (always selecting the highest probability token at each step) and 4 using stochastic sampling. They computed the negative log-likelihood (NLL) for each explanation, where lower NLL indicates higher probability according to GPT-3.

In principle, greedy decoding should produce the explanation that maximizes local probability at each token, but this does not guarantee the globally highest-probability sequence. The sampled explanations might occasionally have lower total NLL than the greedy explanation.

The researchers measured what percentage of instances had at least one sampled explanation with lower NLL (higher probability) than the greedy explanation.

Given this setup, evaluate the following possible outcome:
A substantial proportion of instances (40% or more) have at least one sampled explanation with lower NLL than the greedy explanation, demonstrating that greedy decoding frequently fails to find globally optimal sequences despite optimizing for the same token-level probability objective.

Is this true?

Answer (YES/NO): NO